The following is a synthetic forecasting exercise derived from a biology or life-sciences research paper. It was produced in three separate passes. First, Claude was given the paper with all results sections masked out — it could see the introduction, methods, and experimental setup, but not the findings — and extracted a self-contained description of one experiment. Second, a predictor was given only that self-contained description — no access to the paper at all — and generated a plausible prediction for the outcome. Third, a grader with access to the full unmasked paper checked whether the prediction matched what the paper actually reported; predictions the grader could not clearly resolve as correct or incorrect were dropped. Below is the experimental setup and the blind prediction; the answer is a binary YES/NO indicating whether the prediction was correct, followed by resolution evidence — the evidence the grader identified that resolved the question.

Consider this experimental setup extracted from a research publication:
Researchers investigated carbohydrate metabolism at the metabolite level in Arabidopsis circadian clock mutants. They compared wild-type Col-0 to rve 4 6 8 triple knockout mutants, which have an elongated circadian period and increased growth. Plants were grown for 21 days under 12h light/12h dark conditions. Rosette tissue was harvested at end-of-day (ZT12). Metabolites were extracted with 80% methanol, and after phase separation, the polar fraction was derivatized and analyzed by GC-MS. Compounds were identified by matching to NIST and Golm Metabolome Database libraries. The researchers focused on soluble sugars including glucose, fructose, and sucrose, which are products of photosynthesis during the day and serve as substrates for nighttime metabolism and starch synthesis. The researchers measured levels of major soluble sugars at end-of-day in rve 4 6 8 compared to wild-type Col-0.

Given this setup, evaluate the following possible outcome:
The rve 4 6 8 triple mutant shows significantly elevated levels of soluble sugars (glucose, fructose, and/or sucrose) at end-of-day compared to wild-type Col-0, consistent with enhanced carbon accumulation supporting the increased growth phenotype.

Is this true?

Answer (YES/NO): NO